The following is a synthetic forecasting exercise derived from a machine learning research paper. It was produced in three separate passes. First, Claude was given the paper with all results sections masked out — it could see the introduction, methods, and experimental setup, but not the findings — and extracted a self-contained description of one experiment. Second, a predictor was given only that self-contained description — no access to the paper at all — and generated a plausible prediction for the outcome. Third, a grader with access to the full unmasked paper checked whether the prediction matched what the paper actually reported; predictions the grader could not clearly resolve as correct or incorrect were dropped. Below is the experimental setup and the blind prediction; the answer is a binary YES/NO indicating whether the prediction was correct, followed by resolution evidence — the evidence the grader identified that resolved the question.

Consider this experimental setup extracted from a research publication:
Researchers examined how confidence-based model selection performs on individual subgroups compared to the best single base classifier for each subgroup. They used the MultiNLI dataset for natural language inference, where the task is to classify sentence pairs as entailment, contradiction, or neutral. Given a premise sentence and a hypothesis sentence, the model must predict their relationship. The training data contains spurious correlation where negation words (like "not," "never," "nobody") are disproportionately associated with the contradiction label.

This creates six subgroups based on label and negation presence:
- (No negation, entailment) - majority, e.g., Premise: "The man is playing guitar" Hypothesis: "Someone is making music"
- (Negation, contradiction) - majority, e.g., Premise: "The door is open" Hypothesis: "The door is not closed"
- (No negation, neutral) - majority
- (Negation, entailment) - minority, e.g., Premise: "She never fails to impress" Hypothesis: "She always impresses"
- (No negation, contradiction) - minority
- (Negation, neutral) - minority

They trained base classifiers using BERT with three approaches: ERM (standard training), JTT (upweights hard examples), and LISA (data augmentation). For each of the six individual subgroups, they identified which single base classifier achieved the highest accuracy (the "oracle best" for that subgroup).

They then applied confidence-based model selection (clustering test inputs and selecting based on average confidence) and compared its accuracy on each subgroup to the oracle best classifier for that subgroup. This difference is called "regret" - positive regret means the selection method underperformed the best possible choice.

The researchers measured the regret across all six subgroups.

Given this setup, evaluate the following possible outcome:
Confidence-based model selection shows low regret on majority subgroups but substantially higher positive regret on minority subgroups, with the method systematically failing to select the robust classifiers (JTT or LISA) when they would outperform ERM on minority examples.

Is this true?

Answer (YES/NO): NO